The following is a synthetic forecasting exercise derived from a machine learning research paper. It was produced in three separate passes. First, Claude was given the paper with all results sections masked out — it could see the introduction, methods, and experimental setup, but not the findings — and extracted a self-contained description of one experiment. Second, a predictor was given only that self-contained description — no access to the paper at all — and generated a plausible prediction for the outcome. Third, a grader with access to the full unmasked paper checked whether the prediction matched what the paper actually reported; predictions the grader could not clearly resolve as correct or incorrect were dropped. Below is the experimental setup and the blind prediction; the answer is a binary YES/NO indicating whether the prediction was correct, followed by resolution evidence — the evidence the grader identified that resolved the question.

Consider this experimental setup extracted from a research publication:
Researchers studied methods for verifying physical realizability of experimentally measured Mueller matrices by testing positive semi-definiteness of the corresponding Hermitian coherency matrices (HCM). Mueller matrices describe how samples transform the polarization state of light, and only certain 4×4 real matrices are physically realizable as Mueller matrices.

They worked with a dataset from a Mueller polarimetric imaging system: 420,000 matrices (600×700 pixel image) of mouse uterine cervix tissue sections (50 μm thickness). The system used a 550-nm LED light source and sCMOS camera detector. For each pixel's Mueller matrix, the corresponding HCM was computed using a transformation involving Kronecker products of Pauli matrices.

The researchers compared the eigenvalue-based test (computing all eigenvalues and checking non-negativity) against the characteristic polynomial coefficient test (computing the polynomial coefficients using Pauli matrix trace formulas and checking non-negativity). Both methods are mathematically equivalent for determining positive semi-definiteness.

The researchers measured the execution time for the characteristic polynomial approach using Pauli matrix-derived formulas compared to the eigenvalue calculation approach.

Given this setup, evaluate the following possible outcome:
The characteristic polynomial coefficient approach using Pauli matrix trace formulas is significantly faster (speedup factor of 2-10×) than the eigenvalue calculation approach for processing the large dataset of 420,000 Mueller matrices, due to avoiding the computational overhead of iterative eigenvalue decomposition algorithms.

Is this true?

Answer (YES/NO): NO